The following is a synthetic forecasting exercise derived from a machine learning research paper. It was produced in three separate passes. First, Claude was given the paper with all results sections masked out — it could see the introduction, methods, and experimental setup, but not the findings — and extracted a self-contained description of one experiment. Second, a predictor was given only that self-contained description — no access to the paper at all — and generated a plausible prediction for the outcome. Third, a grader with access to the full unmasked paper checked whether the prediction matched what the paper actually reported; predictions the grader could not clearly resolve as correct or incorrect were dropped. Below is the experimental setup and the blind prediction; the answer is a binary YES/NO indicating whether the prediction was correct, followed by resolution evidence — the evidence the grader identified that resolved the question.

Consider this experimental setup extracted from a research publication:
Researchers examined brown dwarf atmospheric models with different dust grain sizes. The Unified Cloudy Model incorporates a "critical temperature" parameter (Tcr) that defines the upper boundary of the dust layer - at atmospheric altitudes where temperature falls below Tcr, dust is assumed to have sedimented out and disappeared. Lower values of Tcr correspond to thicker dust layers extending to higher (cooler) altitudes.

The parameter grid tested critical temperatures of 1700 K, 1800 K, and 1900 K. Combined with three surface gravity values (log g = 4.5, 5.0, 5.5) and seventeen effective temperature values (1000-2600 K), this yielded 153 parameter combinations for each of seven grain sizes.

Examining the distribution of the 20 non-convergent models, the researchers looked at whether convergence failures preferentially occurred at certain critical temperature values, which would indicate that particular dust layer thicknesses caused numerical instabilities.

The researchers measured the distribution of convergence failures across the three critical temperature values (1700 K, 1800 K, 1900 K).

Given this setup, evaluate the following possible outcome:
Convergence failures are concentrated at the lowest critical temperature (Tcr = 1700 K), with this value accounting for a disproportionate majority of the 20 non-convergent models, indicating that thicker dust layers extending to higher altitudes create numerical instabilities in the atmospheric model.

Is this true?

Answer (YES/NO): NO